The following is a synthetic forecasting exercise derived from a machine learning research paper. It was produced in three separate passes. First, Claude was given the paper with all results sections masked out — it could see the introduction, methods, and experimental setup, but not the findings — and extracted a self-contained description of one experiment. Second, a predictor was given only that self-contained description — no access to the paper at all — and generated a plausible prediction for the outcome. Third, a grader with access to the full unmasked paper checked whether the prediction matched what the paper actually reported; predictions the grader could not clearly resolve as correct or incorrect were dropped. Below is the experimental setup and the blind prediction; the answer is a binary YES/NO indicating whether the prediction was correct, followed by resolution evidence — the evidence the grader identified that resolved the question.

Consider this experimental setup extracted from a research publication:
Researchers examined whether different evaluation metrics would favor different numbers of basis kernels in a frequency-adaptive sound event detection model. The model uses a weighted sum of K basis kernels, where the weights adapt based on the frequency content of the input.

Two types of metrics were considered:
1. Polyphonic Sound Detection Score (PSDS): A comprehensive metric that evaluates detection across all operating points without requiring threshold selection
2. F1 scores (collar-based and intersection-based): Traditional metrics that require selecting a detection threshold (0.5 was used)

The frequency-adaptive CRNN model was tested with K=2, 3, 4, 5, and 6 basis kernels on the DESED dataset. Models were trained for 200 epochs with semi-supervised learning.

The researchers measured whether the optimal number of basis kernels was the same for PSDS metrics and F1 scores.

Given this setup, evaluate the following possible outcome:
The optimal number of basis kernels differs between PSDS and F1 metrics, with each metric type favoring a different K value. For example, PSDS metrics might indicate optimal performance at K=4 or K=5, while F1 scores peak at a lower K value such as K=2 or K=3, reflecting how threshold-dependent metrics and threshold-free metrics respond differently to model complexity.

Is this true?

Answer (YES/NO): NO